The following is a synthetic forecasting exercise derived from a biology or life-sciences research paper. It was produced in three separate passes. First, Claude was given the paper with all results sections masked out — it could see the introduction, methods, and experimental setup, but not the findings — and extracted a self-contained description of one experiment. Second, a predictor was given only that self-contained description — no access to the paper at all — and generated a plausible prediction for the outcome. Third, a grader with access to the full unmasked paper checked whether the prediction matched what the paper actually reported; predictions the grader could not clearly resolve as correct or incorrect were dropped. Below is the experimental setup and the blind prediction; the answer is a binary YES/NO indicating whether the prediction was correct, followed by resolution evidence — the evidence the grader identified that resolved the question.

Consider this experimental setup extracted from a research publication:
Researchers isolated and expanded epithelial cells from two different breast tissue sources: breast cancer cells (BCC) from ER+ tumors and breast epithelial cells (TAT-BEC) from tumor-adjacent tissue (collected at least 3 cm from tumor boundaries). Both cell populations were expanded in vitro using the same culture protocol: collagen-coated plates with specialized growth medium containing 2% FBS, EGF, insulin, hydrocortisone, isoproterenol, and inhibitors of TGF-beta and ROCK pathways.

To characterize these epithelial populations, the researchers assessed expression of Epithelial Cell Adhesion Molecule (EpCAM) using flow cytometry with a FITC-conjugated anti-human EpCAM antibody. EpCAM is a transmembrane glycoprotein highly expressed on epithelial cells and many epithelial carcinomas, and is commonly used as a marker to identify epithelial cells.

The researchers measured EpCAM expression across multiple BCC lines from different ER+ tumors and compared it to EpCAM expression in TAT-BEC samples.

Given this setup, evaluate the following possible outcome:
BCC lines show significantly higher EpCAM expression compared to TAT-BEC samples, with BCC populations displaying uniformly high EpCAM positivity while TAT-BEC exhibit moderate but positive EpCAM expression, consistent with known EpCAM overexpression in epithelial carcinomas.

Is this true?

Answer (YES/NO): NO